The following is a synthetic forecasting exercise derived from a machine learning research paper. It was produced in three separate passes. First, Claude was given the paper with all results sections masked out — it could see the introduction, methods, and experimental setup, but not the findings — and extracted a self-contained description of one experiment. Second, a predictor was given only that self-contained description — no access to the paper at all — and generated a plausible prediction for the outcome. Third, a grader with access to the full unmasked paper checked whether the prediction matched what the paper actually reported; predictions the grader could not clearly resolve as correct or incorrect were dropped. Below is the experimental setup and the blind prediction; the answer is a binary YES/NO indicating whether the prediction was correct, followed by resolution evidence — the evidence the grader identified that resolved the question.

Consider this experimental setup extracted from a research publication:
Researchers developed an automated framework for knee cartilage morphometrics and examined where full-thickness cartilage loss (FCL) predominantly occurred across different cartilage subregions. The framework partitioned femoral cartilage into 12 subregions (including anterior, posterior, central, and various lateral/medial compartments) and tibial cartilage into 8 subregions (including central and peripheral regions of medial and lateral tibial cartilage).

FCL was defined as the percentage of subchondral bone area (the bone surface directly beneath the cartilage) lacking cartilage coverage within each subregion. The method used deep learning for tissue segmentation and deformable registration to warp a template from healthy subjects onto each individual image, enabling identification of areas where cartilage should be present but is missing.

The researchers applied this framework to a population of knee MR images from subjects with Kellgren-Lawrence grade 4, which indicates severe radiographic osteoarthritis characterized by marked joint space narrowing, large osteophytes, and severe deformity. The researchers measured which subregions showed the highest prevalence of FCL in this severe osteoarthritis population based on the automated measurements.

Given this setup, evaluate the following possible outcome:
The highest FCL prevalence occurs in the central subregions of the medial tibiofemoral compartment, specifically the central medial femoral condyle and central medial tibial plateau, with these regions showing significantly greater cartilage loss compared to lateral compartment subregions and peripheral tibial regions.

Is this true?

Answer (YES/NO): NO